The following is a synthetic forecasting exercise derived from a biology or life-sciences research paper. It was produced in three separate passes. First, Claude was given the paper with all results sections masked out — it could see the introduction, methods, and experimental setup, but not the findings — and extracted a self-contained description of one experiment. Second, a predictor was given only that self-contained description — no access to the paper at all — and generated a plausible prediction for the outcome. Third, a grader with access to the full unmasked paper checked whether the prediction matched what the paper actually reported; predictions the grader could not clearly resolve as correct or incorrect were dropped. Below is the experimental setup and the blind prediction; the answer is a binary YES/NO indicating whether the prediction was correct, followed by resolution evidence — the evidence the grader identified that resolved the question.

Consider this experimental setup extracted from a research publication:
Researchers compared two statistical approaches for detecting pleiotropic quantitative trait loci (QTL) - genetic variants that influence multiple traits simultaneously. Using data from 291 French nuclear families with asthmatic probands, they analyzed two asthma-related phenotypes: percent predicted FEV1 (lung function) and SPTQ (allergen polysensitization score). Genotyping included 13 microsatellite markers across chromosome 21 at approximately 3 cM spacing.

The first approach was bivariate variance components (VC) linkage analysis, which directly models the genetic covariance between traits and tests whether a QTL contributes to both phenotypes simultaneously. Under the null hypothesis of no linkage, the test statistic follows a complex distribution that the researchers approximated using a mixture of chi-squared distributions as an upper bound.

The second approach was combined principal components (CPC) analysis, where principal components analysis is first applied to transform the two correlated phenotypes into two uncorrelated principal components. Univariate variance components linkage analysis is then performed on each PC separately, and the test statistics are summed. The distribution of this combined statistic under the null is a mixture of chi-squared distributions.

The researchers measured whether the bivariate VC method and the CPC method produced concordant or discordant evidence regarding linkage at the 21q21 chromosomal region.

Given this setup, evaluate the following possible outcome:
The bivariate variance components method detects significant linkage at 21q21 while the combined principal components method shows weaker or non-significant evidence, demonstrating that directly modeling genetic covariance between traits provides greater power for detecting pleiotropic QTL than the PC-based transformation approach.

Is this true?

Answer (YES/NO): NO